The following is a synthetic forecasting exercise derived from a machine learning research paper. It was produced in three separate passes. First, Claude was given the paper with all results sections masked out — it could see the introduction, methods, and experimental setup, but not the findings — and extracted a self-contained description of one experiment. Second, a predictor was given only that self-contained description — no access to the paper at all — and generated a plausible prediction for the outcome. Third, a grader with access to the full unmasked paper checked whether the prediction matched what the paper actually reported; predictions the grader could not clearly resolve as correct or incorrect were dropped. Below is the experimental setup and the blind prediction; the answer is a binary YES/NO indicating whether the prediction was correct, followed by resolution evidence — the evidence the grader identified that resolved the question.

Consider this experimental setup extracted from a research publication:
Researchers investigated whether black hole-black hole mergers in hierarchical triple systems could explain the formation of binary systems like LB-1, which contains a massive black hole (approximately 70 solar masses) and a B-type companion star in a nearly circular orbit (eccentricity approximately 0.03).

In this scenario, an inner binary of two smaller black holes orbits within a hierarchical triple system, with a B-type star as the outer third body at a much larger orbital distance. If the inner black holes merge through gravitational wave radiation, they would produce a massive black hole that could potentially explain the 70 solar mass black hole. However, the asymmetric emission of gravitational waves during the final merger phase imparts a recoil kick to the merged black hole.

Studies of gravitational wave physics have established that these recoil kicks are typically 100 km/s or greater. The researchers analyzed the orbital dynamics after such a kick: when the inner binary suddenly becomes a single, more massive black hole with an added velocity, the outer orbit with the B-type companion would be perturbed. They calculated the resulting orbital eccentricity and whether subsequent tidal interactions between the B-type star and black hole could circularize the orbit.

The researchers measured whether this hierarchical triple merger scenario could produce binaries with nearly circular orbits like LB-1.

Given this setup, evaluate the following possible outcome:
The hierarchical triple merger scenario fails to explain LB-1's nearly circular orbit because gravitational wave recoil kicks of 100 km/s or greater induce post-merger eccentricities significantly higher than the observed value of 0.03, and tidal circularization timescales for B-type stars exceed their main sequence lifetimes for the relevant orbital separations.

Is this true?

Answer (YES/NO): YES